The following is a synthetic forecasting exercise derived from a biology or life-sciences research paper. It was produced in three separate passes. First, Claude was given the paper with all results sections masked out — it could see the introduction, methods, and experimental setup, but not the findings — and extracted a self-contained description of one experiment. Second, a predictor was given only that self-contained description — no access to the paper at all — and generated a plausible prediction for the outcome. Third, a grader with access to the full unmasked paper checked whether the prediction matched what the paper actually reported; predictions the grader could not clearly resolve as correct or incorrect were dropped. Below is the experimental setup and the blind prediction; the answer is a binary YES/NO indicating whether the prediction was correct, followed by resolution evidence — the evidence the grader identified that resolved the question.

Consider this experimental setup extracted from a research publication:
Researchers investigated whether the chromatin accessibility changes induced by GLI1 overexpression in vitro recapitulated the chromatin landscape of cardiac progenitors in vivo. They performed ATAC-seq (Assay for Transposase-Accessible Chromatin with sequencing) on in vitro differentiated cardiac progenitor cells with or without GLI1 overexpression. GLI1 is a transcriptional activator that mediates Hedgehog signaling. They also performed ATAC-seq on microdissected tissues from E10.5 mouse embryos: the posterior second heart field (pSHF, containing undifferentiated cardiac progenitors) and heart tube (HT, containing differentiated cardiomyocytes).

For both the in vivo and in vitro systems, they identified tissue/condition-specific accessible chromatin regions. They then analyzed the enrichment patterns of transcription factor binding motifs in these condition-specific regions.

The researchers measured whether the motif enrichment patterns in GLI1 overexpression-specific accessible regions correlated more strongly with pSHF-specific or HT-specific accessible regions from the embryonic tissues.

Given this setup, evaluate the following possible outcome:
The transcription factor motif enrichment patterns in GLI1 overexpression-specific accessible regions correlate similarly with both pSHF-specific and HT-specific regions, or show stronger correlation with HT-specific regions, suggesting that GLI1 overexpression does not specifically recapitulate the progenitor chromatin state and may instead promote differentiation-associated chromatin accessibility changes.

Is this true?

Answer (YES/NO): NO